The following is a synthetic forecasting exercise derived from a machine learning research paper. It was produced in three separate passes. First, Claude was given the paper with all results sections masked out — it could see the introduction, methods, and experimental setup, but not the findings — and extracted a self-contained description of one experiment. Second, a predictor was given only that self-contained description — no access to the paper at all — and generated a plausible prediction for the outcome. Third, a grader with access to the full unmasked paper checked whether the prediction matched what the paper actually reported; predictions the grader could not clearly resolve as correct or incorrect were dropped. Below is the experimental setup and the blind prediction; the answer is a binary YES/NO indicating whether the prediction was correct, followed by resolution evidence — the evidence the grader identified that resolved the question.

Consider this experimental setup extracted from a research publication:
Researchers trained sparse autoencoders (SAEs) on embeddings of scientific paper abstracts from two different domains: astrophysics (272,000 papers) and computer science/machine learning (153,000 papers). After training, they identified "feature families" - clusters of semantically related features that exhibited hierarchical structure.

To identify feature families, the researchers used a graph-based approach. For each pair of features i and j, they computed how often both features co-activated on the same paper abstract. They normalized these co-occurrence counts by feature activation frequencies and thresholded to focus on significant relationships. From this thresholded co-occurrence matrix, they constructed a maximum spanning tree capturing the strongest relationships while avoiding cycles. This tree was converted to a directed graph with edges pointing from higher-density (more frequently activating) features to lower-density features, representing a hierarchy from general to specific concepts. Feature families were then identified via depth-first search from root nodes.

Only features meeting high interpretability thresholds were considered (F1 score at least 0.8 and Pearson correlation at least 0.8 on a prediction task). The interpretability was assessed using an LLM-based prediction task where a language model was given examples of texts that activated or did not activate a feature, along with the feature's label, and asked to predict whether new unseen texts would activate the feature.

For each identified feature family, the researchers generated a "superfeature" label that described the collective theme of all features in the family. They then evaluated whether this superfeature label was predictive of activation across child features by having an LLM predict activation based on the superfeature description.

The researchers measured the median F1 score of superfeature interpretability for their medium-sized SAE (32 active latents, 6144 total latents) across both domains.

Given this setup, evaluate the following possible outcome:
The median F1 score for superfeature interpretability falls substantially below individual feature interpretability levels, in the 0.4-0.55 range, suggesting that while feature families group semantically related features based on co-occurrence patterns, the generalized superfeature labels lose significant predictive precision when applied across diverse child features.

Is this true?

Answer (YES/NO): NO